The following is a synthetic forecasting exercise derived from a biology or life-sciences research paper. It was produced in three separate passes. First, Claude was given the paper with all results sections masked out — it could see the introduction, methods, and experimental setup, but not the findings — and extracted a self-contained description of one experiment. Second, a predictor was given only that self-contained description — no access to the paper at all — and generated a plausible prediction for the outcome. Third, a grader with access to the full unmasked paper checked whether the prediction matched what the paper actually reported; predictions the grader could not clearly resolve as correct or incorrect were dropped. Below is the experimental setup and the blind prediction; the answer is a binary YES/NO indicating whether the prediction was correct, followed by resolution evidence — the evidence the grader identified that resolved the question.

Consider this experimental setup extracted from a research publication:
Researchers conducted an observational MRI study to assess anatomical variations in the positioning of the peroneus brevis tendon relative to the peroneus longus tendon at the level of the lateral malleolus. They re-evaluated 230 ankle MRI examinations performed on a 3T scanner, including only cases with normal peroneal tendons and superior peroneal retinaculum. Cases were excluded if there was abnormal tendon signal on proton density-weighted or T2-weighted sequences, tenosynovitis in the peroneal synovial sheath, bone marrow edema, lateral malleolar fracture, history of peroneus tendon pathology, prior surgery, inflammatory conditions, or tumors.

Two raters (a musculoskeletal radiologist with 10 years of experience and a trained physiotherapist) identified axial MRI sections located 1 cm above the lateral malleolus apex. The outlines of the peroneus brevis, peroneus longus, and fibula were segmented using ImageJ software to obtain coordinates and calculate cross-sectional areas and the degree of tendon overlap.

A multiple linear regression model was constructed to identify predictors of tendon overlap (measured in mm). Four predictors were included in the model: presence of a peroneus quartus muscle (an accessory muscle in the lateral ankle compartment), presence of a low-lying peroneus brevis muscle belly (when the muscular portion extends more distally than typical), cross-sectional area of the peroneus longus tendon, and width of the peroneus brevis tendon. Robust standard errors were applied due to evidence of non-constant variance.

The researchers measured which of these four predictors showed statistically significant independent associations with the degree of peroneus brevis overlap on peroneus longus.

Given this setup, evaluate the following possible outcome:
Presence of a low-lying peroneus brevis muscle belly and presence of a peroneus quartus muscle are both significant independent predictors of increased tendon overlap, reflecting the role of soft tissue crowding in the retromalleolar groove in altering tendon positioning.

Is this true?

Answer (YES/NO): NO